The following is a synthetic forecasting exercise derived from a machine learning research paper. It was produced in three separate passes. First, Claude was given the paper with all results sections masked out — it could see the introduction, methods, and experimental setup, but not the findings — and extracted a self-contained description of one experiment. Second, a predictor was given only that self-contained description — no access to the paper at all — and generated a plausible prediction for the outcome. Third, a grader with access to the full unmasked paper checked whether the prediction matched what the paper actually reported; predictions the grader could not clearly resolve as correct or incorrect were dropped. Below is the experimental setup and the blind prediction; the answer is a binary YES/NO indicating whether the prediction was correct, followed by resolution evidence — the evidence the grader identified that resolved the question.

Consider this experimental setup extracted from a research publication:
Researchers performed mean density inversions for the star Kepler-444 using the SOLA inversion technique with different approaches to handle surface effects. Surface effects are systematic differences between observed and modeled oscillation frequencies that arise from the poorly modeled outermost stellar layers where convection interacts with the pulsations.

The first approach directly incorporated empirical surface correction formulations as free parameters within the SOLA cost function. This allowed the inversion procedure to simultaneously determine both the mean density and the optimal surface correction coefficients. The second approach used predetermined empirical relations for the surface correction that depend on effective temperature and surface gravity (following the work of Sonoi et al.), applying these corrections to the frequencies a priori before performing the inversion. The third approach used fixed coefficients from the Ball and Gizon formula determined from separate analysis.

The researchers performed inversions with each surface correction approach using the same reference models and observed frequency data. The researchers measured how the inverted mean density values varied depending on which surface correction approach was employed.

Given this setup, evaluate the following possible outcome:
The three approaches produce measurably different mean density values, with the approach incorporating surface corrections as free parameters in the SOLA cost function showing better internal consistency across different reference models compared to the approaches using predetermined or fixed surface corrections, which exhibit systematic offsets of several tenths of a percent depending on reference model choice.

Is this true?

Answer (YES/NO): NO